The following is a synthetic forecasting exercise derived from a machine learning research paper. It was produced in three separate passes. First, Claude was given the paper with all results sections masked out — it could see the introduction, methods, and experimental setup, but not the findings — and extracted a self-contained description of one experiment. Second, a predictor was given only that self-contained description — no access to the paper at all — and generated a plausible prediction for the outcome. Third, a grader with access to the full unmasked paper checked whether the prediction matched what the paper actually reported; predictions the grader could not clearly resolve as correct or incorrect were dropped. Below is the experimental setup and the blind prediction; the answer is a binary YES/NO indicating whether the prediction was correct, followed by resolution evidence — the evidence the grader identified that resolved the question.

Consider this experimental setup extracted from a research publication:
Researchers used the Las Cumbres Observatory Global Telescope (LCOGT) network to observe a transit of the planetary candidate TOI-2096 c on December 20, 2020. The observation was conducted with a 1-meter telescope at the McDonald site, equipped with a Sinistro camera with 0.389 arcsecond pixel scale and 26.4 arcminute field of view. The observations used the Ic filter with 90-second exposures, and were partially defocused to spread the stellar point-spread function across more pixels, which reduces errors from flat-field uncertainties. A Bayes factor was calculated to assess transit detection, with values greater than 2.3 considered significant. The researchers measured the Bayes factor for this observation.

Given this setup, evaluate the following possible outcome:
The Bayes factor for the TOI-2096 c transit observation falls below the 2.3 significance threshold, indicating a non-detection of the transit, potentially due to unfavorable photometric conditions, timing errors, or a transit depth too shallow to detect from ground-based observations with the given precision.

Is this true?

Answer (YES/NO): NO